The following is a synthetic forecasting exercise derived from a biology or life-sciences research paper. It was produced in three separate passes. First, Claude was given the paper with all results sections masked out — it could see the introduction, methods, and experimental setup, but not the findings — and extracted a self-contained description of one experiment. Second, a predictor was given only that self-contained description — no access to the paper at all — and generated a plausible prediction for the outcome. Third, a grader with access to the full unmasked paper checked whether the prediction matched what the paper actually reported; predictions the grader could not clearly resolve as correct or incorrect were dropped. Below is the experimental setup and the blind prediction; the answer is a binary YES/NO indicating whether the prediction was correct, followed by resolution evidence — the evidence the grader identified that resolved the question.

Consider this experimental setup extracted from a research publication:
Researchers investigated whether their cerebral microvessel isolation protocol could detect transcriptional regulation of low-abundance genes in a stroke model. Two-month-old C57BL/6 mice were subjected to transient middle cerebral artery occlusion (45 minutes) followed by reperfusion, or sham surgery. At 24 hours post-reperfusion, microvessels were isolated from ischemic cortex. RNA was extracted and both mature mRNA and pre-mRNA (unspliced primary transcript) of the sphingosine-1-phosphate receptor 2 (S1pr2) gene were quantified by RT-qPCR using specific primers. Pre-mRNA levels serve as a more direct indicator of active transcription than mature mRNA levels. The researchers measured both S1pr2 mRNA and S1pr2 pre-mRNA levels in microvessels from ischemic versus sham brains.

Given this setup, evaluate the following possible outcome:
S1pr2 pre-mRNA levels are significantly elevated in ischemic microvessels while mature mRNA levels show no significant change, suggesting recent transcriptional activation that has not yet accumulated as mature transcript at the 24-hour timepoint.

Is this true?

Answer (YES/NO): NO